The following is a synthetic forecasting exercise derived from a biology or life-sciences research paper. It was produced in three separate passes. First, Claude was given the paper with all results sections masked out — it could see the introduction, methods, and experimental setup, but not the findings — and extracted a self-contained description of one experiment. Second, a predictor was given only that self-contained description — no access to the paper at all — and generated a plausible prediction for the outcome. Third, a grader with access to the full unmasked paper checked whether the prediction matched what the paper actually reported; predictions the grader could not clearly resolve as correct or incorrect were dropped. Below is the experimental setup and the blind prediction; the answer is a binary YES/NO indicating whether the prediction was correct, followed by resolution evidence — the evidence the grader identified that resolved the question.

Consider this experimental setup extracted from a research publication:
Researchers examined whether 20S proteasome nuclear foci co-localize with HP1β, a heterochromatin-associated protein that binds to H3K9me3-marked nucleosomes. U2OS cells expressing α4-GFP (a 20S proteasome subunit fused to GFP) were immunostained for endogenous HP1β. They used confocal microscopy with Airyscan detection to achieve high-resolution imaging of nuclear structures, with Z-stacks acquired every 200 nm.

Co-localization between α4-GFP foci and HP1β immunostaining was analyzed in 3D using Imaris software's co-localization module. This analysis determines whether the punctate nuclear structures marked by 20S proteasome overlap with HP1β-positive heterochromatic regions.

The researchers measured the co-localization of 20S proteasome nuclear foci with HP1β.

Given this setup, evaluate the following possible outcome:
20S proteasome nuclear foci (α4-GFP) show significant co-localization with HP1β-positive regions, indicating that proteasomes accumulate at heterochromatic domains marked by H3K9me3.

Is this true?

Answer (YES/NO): YES